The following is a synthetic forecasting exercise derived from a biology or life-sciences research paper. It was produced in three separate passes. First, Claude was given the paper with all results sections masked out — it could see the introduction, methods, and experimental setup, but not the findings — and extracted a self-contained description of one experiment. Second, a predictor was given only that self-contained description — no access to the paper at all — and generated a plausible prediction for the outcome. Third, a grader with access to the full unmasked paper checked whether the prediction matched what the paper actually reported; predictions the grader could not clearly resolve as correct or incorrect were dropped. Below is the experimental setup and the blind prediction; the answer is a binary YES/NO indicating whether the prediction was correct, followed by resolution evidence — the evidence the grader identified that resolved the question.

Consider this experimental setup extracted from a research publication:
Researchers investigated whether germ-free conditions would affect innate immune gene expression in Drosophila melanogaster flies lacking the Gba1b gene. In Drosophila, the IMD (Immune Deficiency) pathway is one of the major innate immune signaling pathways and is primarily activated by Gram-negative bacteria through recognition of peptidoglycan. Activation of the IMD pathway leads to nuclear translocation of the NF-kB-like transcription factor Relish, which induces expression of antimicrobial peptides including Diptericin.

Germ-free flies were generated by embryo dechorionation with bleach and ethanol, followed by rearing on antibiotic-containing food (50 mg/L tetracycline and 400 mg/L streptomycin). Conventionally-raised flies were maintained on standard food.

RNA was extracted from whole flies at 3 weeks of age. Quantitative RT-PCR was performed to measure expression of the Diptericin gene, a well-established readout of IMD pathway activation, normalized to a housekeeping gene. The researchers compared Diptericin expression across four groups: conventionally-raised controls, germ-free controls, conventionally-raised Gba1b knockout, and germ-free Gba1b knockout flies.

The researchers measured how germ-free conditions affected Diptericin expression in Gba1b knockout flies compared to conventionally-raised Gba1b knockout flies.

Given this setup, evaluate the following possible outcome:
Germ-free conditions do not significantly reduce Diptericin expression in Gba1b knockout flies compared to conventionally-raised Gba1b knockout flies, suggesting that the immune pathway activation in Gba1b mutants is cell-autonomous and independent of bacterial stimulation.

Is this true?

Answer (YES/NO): NO